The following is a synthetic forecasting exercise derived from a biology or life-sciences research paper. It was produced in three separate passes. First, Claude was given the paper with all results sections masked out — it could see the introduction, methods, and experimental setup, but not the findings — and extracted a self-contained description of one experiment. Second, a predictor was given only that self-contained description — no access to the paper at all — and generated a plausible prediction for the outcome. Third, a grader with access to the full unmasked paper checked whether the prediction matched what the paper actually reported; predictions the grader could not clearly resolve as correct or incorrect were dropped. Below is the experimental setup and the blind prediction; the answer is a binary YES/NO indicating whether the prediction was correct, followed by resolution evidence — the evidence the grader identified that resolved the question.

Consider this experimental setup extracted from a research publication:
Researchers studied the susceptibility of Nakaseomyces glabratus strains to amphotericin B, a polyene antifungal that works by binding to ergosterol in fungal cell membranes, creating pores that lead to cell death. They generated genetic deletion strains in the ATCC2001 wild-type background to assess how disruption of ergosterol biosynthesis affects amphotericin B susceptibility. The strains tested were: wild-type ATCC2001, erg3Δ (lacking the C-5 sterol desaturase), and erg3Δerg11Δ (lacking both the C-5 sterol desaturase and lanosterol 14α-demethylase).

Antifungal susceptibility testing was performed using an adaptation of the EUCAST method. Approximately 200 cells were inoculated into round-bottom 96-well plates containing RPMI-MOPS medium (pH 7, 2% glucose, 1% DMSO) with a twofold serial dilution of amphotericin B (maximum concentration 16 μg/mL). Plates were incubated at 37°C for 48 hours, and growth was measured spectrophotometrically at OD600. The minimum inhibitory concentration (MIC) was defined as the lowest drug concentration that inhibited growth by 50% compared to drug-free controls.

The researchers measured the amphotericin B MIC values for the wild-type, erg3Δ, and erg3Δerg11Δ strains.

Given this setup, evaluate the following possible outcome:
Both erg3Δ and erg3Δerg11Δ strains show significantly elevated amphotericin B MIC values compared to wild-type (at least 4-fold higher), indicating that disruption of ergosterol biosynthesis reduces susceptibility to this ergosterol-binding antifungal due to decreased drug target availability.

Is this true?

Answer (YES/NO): NO